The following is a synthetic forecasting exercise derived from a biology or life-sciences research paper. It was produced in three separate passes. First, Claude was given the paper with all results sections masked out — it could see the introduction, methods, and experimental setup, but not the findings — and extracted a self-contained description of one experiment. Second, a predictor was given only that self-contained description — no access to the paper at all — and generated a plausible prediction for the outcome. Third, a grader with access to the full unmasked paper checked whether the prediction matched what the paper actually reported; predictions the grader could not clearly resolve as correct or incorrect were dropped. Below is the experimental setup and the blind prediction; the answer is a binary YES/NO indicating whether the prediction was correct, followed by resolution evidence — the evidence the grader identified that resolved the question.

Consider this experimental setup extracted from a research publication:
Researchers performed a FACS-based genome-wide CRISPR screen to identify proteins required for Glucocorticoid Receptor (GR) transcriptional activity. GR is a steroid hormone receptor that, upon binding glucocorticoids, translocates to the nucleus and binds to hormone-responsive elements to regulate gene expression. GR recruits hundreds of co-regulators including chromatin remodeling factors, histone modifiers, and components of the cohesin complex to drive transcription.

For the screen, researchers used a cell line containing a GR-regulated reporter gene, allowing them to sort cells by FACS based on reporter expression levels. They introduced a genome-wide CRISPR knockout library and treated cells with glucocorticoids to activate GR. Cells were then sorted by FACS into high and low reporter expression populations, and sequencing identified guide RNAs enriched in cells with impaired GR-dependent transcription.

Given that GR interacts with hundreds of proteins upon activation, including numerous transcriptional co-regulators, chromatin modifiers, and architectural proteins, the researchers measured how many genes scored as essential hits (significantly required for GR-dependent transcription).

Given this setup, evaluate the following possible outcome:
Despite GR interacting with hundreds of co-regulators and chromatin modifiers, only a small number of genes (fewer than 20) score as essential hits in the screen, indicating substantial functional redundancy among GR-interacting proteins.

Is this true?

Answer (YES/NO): YES